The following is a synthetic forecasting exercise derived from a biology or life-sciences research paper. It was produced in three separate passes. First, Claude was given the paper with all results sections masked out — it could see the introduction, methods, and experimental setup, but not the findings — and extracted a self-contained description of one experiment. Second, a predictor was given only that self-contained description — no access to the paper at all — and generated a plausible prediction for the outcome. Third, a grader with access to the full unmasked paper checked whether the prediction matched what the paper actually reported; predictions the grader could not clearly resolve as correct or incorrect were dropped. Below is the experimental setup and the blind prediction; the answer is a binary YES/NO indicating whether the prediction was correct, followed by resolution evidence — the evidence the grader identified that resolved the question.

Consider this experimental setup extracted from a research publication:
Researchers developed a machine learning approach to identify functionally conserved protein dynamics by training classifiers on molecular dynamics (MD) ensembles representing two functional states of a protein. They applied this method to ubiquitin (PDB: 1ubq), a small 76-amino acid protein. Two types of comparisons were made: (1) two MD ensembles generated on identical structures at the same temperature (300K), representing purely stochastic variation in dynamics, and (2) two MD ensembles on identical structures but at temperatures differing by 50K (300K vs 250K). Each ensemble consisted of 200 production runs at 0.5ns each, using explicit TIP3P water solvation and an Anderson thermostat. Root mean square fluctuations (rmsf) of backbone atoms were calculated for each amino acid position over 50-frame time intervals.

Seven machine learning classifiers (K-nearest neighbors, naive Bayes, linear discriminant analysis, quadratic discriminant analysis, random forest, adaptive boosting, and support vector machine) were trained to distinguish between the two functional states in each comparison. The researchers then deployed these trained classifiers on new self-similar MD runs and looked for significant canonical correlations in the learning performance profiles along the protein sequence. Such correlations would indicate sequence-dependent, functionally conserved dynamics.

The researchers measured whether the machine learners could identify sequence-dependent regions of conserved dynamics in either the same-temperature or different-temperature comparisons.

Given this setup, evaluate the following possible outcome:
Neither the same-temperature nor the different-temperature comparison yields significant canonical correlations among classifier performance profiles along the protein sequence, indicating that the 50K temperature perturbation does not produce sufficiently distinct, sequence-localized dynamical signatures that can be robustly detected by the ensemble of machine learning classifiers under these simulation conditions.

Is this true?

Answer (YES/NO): NO